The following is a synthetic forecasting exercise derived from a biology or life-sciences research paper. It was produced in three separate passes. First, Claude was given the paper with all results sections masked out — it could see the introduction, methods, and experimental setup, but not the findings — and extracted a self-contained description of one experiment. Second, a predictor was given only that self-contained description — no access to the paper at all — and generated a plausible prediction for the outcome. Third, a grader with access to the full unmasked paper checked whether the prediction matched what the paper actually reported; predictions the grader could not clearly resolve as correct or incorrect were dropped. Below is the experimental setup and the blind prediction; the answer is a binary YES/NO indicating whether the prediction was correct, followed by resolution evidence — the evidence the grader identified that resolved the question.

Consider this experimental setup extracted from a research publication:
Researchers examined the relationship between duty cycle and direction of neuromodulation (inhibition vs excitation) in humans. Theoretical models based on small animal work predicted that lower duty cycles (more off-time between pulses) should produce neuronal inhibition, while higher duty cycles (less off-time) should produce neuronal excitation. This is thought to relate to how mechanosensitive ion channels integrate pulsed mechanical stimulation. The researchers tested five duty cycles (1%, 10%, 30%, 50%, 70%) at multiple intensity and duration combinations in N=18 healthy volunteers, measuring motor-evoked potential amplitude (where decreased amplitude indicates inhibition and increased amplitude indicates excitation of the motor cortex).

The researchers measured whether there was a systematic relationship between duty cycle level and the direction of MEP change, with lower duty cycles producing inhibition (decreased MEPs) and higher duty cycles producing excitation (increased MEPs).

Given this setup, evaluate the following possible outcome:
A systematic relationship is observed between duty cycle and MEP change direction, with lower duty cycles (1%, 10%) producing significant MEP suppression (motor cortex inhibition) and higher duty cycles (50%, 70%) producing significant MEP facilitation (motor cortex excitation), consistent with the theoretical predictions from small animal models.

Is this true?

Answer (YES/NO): NO